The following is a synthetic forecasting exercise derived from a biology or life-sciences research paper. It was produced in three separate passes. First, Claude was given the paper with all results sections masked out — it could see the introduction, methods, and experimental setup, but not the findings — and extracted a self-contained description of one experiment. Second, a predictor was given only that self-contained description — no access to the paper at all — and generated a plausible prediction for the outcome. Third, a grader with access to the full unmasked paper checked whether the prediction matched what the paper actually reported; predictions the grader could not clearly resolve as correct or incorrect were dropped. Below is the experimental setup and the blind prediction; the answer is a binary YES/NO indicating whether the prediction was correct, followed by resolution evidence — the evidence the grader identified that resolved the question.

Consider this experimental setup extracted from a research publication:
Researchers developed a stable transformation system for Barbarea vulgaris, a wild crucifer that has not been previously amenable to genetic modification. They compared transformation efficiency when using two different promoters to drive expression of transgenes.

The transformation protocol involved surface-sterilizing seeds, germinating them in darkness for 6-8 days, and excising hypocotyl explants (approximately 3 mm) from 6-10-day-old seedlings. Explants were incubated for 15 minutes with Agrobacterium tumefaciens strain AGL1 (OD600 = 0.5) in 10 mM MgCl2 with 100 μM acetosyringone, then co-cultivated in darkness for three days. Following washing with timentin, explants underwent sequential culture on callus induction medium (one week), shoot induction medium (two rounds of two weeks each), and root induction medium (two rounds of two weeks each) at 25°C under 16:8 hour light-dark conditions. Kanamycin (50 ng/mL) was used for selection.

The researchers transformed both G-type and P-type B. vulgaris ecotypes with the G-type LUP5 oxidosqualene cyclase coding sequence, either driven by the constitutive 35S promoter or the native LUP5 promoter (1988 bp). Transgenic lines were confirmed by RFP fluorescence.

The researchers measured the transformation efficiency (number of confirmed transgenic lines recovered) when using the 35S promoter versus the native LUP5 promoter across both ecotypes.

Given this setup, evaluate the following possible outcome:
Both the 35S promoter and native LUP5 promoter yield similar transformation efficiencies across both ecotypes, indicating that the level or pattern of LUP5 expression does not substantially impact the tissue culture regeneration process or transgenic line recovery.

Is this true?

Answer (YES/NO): NO